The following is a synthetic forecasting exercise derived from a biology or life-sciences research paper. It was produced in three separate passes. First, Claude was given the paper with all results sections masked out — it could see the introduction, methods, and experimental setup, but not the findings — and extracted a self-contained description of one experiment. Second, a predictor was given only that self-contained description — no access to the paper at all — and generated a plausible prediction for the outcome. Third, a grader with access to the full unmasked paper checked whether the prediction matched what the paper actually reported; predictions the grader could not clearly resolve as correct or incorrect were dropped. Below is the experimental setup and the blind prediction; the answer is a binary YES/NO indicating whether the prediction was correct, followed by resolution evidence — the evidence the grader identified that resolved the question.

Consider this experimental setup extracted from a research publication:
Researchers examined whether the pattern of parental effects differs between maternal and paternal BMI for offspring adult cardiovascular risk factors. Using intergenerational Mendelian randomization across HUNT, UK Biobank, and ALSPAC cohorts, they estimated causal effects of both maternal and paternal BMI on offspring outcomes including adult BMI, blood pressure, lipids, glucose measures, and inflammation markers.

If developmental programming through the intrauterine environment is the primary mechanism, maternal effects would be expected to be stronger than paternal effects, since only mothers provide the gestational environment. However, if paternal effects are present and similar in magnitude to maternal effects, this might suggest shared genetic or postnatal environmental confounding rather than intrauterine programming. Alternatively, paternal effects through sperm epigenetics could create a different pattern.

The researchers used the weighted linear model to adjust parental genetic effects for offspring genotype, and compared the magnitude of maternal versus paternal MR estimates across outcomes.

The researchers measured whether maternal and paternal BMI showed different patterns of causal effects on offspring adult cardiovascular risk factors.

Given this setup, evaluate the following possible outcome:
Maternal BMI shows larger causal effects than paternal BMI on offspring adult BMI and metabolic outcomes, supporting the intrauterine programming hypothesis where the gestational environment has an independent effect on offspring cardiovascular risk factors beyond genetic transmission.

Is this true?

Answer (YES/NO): NO